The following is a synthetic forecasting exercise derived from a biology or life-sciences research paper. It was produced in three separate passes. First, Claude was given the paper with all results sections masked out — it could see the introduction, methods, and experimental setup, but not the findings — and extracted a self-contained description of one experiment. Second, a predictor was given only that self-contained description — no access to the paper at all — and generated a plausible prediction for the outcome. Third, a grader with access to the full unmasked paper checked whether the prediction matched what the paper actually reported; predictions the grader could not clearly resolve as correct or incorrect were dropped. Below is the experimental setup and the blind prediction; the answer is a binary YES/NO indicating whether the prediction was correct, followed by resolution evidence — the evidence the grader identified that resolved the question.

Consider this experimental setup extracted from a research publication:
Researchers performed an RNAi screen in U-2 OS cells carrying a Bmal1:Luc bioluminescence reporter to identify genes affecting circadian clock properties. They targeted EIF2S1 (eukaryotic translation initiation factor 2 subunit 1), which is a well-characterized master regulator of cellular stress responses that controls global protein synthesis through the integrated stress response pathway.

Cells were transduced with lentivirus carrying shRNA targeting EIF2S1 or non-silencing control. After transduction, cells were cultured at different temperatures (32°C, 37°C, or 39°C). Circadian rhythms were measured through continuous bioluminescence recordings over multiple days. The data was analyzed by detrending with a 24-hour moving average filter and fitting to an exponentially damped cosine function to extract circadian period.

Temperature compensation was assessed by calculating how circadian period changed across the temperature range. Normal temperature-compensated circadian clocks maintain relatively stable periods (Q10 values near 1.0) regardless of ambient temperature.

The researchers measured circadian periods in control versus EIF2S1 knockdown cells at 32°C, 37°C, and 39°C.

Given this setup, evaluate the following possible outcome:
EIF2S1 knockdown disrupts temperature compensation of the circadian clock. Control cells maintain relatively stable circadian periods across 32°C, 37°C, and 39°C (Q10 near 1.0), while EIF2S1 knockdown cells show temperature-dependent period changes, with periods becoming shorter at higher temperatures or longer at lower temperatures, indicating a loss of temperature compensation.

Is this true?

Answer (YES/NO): YES